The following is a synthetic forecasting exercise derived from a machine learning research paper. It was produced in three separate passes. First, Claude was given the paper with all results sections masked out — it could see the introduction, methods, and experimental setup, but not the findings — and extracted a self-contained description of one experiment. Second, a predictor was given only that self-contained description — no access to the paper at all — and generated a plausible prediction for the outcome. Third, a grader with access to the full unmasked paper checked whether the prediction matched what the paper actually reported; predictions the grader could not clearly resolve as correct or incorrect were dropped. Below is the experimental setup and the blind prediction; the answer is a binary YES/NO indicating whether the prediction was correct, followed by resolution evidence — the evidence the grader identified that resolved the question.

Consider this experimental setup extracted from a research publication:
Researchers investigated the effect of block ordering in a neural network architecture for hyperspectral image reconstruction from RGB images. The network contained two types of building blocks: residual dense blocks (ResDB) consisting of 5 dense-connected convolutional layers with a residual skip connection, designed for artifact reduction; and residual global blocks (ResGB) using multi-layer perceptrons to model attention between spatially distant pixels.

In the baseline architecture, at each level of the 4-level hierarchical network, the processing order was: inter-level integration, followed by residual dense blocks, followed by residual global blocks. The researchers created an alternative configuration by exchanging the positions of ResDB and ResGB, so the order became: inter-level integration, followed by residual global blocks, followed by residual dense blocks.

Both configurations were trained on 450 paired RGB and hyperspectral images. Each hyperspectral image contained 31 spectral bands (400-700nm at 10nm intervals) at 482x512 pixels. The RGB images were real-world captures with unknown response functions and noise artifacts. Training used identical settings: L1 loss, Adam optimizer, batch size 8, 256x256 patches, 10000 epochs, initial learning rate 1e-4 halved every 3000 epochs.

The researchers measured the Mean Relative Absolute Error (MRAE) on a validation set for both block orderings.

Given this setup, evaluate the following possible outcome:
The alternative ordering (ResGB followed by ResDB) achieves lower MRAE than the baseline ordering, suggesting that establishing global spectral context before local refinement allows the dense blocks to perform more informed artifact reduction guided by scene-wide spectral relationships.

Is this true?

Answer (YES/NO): NO